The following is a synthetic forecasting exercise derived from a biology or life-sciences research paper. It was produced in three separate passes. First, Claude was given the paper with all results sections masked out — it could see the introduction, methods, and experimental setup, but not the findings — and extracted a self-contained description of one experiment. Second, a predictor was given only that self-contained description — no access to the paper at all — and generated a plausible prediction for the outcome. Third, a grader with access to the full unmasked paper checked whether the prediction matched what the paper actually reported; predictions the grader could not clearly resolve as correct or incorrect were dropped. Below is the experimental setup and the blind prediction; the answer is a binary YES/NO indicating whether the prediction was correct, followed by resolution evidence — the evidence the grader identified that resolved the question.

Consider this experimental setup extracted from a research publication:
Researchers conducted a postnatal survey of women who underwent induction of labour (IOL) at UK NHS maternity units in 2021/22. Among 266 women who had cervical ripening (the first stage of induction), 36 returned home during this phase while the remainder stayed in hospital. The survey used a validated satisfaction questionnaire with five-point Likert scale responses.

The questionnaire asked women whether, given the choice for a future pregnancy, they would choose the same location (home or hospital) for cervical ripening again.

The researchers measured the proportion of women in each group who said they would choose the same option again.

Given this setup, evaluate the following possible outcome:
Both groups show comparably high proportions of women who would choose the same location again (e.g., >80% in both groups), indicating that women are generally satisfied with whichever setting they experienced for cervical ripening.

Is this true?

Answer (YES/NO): NO